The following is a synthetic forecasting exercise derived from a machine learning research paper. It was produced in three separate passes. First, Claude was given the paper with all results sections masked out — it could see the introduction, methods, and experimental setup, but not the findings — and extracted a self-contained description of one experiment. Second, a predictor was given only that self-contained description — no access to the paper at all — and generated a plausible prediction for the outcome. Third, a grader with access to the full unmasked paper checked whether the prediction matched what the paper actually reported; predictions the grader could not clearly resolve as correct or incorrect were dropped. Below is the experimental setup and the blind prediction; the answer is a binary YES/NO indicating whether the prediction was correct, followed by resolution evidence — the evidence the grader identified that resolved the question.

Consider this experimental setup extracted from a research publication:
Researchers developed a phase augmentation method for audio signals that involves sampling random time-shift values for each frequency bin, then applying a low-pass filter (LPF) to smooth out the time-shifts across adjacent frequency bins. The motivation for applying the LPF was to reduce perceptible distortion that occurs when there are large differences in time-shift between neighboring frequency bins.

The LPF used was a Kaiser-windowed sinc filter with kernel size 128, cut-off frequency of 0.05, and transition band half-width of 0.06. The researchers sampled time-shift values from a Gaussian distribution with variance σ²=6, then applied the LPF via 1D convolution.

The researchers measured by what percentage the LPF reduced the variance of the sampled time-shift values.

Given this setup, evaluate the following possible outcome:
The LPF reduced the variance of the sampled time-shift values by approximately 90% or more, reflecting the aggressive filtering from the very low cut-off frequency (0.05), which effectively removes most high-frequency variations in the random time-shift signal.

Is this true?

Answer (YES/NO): YES